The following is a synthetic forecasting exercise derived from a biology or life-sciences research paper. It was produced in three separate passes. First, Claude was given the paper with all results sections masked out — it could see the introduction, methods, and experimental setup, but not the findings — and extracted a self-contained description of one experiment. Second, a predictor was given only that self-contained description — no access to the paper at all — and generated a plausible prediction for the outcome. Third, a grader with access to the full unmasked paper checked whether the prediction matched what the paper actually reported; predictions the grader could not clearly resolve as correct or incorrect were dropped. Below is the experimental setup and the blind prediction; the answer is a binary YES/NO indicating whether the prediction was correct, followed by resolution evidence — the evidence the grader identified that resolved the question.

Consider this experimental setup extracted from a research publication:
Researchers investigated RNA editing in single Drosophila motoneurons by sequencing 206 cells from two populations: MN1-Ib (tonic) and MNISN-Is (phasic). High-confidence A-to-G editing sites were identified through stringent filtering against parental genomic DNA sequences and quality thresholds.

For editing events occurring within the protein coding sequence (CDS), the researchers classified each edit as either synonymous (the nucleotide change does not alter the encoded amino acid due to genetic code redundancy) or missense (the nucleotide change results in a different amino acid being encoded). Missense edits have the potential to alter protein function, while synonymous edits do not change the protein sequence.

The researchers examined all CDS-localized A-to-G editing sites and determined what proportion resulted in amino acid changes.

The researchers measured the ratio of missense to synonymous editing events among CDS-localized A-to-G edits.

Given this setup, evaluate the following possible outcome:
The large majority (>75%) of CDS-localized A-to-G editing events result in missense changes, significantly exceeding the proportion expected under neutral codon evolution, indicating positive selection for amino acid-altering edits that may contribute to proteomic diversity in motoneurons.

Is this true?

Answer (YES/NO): NO